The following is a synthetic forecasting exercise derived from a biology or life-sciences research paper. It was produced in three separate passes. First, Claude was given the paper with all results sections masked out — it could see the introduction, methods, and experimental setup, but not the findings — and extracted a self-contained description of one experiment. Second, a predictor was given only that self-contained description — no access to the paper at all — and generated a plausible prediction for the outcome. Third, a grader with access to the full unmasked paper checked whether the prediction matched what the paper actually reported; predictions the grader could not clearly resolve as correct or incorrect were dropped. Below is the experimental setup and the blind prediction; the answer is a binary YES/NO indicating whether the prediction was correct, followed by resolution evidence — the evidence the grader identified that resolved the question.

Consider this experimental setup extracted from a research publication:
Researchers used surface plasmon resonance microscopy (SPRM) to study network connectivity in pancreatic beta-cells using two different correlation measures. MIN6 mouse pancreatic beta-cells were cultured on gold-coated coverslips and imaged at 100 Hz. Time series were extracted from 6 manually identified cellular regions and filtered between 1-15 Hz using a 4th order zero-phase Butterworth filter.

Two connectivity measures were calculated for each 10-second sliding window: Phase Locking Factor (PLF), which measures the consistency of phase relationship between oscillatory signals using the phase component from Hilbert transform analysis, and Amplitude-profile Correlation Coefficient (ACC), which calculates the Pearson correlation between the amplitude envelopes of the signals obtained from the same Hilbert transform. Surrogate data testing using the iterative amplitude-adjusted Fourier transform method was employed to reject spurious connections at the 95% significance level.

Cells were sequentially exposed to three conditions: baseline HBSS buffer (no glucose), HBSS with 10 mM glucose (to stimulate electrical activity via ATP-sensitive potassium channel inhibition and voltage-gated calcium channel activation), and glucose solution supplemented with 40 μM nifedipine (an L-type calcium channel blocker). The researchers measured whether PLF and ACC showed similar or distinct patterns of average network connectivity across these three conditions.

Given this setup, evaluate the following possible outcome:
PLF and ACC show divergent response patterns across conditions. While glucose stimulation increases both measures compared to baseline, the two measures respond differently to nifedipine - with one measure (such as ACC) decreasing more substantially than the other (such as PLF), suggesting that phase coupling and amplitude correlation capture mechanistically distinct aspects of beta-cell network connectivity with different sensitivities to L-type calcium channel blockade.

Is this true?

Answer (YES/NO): NO